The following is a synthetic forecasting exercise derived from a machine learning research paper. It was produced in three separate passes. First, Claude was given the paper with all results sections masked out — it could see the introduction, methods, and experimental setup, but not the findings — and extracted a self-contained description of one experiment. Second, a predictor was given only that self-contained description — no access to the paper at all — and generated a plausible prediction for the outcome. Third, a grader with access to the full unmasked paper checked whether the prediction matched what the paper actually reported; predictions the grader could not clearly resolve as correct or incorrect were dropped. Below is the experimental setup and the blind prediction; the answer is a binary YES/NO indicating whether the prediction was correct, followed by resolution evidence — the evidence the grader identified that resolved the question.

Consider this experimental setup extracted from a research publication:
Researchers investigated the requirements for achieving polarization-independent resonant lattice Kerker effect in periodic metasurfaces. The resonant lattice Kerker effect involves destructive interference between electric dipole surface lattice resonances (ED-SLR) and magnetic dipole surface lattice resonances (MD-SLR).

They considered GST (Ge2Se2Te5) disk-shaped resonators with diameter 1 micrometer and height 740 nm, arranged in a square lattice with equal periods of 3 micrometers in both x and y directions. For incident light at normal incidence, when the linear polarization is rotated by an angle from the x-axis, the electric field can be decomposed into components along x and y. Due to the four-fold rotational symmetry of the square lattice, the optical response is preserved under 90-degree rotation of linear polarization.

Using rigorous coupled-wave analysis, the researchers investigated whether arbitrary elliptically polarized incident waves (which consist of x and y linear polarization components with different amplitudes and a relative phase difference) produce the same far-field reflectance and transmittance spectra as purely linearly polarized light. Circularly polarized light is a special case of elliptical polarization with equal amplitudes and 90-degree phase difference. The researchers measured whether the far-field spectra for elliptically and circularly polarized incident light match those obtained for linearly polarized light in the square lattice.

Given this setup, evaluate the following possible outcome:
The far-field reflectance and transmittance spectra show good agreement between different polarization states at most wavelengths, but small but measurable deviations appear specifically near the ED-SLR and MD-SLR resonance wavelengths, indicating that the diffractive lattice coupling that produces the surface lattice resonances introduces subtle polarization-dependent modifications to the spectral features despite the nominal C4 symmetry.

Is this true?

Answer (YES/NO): NO